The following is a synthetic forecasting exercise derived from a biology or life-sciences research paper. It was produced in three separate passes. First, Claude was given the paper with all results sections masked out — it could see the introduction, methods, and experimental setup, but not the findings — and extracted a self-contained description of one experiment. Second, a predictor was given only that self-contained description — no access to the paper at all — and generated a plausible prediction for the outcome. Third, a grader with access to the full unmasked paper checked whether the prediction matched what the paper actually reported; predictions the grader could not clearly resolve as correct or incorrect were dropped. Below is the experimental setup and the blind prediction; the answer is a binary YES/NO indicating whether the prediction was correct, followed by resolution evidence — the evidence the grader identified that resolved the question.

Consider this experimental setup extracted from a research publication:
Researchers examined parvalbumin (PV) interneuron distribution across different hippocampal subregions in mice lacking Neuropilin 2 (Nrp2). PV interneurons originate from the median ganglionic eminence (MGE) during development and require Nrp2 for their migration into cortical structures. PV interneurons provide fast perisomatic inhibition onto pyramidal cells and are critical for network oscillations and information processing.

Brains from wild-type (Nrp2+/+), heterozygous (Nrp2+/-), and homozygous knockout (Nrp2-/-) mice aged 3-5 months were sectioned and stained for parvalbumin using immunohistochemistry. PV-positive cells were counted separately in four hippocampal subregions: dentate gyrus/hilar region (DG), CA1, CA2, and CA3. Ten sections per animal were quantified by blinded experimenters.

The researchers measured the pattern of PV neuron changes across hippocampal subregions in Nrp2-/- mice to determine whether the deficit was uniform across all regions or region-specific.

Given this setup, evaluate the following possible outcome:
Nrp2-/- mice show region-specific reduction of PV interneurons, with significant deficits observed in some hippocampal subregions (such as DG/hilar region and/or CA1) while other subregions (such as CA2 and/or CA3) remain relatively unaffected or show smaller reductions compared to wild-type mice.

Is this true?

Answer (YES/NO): NO